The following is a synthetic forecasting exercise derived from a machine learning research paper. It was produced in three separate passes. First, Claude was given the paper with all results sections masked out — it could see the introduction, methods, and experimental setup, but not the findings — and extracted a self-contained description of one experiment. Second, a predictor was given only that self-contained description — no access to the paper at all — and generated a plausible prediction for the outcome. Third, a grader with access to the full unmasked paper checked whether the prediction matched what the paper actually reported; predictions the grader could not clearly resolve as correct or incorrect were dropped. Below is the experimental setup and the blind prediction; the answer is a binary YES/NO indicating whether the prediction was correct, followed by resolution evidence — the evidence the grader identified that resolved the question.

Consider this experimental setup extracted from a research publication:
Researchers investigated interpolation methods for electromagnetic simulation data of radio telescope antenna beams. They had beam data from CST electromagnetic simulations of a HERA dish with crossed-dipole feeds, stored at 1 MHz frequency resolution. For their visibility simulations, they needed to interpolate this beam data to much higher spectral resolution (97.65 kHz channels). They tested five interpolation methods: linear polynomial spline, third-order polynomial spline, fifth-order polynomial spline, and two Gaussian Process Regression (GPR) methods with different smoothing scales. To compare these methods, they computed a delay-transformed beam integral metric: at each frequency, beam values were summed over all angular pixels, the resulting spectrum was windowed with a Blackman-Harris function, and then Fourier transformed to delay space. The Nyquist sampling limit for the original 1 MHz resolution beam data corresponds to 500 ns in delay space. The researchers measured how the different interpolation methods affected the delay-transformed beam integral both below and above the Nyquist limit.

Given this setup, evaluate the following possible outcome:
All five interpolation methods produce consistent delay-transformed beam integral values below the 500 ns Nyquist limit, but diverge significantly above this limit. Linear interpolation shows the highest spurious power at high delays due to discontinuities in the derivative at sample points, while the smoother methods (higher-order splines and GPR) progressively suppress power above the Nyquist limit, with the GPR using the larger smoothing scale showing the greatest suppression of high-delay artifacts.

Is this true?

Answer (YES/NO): NO